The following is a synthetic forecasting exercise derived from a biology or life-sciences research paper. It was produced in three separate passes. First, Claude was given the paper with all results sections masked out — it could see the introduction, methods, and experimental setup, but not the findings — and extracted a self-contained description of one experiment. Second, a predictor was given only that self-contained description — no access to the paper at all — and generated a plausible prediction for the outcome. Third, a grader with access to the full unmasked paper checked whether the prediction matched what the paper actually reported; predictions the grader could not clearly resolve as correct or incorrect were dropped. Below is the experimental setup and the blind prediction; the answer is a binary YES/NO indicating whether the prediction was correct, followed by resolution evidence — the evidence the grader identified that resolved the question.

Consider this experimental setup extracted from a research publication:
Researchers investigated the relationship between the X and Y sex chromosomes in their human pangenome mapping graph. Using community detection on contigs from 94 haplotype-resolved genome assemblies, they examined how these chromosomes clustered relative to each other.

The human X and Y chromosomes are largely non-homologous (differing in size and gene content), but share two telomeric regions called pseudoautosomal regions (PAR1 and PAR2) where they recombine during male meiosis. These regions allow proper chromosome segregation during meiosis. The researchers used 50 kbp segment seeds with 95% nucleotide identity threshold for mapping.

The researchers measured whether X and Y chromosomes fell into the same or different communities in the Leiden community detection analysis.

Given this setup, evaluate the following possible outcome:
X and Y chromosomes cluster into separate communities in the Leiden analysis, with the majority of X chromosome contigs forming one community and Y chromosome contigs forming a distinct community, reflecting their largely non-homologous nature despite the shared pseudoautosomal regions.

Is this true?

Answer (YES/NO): NO